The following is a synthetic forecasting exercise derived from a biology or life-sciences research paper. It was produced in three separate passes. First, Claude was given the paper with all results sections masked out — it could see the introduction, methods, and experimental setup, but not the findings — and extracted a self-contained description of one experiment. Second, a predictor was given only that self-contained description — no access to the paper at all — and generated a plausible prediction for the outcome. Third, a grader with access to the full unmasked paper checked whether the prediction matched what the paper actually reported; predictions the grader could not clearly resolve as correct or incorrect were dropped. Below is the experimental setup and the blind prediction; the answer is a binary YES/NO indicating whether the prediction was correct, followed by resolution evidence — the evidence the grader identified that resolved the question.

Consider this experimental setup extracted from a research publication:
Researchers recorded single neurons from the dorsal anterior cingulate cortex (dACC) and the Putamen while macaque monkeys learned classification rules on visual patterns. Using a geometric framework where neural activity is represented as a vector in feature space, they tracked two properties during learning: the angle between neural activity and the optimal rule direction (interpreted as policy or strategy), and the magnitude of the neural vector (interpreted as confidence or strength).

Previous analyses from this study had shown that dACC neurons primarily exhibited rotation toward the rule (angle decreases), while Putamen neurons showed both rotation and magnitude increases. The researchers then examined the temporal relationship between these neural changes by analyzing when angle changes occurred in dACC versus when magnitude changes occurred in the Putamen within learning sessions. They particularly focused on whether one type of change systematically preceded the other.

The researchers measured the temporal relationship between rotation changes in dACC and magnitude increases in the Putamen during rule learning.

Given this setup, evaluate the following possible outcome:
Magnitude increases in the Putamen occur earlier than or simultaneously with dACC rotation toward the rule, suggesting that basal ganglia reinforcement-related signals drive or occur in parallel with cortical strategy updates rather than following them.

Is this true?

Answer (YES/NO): NO